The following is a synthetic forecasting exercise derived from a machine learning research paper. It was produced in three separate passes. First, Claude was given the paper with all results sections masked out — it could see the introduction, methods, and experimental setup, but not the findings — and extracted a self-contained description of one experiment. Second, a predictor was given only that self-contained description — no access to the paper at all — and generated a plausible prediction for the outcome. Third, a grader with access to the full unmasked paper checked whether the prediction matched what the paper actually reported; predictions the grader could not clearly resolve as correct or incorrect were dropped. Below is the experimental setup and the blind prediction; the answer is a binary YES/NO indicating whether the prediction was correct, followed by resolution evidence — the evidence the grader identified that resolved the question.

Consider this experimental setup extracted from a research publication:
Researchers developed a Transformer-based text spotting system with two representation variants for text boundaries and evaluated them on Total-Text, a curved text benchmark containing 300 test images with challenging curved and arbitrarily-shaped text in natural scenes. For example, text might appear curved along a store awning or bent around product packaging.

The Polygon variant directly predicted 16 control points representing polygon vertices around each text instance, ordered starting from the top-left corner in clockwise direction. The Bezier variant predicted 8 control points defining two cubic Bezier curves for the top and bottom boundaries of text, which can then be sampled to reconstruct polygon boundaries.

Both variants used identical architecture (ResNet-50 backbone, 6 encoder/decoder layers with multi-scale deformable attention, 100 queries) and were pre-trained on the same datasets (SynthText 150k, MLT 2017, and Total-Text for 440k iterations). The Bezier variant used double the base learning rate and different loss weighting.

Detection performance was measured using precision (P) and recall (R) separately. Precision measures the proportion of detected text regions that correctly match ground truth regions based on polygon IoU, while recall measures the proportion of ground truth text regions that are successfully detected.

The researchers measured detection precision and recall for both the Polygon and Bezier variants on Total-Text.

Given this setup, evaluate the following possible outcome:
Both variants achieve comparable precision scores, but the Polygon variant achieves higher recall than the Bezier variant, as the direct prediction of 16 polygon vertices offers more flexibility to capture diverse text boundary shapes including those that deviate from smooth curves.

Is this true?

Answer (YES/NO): NO